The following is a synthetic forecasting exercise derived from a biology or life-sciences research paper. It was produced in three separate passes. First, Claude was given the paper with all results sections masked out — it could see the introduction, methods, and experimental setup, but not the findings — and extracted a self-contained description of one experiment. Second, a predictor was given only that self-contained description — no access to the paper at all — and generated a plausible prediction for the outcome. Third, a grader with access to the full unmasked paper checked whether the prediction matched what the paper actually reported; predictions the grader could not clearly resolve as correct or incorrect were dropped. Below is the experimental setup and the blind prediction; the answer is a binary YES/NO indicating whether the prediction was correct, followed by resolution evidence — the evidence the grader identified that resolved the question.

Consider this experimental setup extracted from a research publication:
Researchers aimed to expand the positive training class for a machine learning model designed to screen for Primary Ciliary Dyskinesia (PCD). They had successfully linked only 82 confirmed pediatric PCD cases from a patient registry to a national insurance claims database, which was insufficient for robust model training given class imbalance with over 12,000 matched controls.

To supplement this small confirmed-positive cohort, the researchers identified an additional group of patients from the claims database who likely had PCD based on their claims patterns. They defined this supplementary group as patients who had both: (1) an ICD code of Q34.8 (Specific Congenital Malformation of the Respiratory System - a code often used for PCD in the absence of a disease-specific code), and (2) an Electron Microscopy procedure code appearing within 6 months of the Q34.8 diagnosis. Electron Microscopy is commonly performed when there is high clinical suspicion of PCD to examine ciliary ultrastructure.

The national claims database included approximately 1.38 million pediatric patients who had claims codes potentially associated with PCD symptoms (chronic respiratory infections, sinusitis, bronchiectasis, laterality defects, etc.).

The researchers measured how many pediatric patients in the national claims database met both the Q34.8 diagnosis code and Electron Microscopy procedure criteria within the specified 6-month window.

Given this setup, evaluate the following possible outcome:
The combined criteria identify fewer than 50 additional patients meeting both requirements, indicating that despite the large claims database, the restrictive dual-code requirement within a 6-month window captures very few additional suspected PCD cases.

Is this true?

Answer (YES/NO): NO